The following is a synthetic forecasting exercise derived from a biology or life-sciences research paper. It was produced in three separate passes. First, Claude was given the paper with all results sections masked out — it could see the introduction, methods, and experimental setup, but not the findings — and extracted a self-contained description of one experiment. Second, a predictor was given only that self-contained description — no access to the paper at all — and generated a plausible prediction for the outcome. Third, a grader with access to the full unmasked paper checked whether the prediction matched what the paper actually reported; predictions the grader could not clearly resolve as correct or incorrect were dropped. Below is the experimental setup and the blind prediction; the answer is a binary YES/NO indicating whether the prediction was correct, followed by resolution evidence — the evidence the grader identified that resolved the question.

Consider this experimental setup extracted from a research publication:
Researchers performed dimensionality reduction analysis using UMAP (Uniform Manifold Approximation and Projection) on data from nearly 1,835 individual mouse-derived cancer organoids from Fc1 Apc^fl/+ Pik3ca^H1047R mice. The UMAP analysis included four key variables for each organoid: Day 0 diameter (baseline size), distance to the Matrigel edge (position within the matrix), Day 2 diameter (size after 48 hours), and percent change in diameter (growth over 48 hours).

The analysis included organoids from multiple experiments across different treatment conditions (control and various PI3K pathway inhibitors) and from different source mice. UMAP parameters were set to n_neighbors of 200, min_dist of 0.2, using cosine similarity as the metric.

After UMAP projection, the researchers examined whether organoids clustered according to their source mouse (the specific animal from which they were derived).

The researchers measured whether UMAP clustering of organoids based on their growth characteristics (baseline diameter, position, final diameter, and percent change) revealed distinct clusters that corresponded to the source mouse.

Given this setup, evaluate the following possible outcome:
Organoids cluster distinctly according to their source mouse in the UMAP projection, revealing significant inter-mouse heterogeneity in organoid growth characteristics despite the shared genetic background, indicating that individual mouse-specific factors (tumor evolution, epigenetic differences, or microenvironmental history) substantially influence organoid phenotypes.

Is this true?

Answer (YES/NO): NO